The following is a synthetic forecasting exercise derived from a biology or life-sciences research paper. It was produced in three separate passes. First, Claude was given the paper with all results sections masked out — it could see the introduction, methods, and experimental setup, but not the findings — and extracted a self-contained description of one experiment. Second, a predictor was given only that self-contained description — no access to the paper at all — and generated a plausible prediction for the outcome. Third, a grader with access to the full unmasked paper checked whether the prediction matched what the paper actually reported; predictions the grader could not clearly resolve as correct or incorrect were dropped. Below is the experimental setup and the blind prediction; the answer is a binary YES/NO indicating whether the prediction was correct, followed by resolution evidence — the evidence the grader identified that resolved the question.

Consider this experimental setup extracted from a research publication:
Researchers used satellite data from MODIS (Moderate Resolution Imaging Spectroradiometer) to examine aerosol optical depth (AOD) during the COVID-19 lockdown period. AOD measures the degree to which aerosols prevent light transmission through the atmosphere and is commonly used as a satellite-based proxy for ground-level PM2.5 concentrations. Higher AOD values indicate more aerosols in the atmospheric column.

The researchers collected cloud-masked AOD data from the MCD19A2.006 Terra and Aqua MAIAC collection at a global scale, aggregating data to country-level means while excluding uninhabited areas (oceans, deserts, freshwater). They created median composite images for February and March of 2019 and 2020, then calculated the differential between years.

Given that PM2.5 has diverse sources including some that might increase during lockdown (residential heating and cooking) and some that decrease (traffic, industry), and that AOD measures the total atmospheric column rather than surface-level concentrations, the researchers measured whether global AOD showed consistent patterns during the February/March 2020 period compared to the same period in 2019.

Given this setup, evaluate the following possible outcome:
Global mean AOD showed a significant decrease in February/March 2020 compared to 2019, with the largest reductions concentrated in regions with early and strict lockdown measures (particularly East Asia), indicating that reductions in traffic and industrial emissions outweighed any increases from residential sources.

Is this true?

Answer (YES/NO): NO